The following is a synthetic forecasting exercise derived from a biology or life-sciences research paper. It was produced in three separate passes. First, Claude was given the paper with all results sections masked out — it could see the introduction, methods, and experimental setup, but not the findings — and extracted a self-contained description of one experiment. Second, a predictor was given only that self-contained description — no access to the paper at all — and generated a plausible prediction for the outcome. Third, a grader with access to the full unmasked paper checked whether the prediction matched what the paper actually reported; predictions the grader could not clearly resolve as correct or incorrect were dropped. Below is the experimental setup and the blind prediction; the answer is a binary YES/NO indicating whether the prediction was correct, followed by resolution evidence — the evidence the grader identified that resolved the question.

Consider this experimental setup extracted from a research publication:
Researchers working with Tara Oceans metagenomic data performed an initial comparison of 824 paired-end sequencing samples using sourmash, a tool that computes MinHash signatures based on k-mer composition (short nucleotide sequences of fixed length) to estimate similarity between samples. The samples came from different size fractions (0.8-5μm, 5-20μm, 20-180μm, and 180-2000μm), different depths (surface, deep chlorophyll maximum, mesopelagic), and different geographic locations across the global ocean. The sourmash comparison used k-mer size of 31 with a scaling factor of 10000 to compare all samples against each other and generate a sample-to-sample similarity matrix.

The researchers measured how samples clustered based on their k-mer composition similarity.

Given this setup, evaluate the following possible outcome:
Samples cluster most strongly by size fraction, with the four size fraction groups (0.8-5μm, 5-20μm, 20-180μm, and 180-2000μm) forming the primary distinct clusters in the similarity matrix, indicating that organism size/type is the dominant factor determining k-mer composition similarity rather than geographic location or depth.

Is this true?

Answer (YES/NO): NO